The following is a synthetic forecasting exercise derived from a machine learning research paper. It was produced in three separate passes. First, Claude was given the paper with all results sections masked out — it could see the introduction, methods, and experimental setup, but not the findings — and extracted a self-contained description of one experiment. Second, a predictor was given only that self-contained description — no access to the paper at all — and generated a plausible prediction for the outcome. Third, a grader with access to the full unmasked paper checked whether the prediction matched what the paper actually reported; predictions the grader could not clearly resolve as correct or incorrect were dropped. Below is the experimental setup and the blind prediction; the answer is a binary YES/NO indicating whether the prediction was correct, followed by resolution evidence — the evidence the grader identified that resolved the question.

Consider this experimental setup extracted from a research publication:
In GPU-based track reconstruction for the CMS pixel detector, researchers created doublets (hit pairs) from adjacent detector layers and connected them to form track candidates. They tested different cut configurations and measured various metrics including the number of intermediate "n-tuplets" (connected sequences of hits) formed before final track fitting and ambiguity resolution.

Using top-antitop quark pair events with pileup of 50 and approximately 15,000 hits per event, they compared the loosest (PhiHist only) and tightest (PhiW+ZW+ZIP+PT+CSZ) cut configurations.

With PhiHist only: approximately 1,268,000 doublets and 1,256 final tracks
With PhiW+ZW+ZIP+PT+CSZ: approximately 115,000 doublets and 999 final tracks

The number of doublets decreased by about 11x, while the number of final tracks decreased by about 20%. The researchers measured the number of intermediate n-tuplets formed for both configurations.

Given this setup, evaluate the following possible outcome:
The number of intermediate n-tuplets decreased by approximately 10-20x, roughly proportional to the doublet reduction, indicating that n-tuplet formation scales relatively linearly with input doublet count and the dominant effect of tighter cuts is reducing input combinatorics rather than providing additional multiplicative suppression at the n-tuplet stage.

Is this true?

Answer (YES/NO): NO